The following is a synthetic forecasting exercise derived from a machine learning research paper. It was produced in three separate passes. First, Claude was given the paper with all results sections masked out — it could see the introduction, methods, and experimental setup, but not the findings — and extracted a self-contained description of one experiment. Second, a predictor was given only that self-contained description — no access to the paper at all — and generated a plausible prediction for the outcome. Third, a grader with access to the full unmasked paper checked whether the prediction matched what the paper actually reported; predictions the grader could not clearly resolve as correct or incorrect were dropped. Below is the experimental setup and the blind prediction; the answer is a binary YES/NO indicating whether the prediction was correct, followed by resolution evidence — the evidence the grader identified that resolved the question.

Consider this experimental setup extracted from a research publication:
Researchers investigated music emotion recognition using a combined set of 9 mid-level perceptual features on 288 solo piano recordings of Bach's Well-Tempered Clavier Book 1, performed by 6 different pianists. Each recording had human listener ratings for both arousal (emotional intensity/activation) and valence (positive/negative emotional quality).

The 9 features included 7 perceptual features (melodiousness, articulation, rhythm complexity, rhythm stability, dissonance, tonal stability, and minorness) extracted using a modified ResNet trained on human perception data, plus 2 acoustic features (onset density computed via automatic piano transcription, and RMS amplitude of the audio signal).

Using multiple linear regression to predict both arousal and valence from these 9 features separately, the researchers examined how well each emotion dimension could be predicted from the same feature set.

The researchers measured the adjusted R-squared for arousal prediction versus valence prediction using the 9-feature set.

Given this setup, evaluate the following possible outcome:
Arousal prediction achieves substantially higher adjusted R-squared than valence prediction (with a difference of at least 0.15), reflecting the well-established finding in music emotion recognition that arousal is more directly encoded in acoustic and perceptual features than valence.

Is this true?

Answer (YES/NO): NO